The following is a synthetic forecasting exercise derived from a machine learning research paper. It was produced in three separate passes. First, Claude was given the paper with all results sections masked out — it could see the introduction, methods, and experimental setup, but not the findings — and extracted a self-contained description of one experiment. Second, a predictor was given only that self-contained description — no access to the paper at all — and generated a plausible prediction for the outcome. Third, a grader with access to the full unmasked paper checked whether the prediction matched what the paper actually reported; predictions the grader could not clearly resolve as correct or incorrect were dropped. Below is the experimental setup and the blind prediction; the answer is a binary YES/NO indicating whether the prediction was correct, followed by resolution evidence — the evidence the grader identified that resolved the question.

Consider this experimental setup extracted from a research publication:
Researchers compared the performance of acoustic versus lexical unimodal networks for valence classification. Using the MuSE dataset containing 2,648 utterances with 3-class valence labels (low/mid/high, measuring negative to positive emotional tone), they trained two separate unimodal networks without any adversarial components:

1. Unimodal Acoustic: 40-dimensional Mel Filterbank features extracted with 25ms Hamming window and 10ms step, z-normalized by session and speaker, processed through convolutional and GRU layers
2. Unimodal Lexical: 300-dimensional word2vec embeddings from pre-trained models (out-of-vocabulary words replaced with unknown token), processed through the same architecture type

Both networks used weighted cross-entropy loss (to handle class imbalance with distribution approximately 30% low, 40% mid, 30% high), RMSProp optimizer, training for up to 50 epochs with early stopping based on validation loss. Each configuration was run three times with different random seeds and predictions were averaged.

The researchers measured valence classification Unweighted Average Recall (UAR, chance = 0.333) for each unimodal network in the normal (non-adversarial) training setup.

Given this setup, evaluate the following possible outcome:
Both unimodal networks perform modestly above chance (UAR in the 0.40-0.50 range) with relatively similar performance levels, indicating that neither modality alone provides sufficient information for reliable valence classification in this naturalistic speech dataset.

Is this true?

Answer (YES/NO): NO